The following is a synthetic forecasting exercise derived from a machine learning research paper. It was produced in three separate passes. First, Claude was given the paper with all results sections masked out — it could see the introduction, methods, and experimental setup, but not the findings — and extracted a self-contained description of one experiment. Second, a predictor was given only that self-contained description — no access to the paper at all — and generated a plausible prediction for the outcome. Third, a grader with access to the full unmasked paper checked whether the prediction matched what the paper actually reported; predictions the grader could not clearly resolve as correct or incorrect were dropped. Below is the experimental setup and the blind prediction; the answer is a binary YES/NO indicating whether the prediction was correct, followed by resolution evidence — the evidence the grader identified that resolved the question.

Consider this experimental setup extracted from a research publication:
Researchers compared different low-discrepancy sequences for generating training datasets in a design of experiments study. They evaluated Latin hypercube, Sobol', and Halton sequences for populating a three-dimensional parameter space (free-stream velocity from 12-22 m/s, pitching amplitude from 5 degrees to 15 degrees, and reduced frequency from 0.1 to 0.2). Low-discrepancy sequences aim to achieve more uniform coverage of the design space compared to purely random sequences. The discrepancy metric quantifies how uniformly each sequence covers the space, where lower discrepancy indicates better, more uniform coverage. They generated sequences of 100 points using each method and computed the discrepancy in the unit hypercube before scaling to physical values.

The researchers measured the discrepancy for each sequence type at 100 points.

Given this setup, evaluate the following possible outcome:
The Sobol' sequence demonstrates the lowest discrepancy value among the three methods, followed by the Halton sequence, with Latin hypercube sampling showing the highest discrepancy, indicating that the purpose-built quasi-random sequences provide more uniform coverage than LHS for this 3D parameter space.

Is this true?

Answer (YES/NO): NO